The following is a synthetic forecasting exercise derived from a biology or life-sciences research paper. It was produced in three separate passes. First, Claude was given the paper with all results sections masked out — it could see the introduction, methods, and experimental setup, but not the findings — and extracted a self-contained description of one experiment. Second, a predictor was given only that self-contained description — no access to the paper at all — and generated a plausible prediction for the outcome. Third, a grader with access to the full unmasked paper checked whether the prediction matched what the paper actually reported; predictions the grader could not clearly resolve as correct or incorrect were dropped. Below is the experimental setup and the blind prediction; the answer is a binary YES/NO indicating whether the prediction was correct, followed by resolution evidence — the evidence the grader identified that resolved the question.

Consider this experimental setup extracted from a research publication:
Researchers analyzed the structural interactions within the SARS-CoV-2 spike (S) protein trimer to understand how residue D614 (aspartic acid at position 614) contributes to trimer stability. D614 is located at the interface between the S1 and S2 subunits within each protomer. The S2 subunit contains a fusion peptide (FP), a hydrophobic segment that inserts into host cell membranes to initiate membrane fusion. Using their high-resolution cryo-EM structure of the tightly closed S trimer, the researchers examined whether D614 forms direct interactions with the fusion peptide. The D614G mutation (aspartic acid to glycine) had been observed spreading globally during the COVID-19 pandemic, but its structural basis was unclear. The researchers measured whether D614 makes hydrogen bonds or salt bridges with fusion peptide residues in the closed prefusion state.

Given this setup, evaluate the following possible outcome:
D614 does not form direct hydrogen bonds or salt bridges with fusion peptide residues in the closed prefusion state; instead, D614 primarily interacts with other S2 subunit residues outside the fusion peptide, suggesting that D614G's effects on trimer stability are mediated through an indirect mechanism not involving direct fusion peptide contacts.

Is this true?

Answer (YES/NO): NO